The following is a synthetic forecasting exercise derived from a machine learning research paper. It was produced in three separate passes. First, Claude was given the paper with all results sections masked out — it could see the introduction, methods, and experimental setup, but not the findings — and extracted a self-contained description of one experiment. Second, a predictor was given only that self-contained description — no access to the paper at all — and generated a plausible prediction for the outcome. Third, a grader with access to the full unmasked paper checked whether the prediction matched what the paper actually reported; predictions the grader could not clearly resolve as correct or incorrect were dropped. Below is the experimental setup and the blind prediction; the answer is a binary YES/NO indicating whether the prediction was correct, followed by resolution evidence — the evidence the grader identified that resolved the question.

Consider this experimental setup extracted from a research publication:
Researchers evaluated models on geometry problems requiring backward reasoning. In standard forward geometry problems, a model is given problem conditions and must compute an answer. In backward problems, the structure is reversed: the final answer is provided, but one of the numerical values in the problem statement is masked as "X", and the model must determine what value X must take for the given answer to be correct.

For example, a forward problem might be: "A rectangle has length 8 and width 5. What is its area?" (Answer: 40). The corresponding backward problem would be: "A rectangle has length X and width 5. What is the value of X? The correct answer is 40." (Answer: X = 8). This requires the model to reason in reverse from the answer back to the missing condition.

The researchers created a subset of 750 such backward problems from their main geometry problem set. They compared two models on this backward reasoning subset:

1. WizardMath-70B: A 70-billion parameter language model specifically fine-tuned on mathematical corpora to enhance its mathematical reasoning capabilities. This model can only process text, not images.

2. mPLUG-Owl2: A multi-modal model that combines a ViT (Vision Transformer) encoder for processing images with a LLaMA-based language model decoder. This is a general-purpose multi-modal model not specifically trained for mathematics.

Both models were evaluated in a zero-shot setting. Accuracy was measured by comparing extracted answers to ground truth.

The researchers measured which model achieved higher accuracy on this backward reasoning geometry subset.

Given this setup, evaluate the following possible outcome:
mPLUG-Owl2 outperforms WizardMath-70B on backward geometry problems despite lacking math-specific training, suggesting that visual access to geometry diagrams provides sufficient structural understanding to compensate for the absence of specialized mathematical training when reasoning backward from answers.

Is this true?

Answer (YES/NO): YES